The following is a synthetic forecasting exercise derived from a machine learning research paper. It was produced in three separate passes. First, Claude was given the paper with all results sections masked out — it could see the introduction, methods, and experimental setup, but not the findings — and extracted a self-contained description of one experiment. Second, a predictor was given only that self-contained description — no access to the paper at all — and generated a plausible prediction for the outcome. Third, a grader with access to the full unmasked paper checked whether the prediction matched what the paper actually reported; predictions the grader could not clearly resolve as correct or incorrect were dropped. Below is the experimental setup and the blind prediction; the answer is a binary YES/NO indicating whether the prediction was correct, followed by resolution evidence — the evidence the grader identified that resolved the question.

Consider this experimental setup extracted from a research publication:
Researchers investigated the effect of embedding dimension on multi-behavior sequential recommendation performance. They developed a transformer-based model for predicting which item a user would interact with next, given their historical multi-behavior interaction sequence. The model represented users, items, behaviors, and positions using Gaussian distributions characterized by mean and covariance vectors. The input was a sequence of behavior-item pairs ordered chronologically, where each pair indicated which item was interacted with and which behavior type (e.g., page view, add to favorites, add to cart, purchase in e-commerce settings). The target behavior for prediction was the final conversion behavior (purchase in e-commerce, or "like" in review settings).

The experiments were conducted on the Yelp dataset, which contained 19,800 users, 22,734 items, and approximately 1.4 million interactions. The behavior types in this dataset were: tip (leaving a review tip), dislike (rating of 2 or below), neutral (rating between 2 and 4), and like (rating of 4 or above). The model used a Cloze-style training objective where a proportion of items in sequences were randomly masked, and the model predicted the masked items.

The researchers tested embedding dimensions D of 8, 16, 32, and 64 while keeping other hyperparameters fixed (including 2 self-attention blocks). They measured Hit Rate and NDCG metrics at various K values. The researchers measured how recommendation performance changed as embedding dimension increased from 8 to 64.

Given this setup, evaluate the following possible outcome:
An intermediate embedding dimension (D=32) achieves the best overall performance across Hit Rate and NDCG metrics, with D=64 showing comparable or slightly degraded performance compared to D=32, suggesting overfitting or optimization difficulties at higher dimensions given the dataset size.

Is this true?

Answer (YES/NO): NO